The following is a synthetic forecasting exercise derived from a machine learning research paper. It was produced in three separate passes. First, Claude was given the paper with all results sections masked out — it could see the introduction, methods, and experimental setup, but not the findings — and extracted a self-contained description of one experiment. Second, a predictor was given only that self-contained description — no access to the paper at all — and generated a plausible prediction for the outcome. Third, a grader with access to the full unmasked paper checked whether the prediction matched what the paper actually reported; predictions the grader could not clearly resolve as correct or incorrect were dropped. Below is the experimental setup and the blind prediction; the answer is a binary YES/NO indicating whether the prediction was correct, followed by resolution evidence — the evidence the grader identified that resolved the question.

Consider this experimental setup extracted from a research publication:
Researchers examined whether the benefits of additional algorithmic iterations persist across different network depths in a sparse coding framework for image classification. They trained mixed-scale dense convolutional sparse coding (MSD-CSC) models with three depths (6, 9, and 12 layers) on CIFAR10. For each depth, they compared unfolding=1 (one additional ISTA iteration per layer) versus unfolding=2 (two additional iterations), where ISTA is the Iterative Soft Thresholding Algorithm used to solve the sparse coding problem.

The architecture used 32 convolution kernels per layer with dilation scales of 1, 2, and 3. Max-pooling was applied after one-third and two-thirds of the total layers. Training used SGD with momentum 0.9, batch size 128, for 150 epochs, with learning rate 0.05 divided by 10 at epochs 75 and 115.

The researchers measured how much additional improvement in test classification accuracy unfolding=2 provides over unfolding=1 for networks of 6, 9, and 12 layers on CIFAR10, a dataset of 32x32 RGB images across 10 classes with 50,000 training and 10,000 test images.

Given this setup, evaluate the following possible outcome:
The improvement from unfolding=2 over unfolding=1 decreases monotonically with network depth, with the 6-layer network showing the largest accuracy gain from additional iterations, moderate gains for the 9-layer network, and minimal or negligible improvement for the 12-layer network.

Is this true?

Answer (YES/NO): NO